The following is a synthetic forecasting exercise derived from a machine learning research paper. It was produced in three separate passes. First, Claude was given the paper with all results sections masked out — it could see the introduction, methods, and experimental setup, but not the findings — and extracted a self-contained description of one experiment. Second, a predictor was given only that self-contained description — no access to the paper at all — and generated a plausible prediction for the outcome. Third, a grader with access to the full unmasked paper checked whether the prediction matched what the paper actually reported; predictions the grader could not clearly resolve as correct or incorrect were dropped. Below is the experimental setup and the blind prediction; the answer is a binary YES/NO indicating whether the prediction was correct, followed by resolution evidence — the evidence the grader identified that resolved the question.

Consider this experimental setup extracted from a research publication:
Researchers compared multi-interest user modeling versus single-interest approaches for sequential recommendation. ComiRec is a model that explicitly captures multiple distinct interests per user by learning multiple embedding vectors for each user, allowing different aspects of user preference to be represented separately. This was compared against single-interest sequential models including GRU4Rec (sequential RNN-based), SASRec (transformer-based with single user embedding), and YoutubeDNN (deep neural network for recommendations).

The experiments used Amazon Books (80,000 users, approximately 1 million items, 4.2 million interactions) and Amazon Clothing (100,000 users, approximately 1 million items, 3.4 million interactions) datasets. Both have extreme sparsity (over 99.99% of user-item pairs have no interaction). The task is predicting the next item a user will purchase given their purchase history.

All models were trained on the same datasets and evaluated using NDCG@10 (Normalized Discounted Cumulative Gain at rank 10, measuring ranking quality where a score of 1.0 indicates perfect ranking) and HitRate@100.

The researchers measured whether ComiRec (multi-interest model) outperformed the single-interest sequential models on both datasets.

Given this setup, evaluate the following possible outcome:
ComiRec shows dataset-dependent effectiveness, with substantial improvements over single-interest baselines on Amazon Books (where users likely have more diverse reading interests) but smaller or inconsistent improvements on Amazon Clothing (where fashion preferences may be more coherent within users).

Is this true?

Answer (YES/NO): YES